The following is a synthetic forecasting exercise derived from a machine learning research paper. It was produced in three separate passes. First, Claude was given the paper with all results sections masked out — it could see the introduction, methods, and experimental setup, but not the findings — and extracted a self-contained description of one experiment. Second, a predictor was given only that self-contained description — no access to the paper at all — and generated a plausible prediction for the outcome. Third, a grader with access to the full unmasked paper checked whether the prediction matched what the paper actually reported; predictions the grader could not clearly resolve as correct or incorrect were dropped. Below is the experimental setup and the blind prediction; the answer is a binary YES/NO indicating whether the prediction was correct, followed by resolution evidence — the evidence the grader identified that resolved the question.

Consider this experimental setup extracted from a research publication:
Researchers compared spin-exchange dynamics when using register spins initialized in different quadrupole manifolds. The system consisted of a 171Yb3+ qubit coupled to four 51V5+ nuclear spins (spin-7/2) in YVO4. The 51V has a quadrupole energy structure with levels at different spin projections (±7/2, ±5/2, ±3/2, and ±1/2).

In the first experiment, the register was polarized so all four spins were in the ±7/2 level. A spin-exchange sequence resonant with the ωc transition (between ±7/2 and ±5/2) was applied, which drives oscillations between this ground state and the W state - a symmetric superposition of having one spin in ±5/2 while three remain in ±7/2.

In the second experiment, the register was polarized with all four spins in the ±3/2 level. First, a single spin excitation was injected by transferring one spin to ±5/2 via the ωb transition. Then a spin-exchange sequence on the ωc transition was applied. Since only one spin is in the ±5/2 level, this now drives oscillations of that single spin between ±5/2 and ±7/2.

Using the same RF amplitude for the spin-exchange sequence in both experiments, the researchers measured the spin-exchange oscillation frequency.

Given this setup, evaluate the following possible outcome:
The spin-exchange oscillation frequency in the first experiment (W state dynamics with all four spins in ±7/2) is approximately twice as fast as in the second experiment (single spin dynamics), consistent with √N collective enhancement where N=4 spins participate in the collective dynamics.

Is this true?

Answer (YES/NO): YES